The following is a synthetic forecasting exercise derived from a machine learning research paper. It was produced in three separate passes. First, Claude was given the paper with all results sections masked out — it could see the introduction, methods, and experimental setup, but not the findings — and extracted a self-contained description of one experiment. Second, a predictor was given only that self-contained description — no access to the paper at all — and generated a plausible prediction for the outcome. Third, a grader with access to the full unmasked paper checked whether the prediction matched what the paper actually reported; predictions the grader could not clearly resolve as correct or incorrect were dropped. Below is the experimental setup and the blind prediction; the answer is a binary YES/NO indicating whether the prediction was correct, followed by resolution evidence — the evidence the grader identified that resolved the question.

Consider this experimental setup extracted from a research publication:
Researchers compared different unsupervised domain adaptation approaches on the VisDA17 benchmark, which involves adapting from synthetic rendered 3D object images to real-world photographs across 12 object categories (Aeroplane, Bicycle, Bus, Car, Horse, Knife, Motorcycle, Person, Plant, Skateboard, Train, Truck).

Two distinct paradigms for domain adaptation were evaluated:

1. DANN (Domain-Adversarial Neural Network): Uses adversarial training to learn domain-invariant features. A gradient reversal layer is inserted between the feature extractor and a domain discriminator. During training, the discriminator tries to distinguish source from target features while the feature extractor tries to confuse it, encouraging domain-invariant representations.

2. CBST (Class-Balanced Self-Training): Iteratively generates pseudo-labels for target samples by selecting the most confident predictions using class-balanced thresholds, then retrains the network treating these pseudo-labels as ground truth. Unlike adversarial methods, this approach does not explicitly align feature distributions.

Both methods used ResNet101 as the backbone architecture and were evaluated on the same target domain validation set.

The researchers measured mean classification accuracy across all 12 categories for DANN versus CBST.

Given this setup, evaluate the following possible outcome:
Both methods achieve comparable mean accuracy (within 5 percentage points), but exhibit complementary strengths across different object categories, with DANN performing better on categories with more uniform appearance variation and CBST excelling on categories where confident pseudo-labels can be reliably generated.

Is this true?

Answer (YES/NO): NO